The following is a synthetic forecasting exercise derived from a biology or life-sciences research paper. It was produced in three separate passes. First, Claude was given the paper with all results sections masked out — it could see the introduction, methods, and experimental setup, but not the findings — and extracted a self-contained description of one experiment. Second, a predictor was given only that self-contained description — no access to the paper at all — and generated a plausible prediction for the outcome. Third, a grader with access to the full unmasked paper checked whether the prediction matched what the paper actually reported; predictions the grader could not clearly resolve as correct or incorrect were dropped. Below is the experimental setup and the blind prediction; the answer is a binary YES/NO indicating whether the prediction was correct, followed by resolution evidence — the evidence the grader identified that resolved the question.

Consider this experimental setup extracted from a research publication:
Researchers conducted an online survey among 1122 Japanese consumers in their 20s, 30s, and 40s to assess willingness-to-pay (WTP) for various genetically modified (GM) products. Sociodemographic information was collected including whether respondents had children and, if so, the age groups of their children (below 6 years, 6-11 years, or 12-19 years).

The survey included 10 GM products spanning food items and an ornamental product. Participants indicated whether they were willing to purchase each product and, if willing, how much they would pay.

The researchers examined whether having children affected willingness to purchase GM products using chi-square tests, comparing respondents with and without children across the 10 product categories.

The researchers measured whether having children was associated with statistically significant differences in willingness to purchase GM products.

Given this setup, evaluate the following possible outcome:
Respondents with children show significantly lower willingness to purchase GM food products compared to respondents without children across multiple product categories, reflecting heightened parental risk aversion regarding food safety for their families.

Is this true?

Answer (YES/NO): NO